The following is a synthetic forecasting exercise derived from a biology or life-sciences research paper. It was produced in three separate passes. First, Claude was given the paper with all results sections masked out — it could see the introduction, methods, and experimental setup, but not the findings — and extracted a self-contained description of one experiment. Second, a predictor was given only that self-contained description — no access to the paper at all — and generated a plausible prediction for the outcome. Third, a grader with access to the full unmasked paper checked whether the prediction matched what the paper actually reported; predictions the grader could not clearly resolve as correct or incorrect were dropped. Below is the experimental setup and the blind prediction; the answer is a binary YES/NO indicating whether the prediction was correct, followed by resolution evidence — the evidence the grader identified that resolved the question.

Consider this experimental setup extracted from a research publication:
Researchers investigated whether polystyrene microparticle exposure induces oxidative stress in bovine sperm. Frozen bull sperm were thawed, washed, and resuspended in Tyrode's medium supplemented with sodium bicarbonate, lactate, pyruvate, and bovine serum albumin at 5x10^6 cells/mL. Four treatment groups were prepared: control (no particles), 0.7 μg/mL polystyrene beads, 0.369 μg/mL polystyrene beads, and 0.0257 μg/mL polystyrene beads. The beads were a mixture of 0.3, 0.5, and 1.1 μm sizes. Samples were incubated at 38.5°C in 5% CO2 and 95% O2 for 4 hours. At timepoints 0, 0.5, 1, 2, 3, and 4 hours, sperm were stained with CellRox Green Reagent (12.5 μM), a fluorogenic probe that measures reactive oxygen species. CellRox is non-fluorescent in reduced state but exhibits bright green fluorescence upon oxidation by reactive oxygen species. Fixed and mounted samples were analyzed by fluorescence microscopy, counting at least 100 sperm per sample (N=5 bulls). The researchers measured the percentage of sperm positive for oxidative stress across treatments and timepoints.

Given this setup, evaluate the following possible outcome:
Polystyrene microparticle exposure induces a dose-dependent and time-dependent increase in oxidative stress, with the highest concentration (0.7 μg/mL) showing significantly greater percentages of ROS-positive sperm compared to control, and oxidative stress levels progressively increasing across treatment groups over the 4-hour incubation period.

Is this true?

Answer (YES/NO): NO